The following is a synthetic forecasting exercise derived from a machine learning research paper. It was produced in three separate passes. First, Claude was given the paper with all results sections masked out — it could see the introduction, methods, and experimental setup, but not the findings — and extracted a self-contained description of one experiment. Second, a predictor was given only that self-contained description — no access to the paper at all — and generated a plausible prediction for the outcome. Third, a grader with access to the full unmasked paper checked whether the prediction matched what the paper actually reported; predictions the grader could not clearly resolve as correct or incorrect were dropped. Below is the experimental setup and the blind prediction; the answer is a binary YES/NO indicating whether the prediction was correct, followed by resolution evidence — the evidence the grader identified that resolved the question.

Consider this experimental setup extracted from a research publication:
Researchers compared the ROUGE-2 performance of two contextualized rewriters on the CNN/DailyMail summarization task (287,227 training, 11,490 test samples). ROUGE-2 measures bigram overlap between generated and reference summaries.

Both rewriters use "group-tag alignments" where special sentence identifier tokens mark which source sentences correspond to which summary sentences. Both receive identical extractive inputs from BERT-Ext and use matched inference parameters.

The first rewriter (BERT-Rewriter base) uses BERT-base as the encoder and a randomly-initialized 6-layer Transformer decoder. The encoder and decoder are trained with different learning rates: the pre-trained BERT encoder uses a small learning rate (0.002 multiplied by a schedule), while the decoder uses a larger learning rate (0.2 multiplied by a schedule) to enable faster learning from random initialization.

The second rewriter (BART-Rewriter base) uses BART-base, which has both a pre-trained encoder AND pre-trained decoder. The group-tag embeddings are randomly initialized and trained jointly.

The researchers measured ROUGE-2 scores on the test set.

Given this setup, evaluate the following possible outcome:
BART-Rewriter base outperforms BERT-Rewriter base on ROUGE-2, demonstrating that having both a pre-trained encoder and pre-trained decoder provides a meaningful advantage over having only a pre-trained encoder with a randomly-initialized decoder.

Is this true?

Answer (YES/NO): NO